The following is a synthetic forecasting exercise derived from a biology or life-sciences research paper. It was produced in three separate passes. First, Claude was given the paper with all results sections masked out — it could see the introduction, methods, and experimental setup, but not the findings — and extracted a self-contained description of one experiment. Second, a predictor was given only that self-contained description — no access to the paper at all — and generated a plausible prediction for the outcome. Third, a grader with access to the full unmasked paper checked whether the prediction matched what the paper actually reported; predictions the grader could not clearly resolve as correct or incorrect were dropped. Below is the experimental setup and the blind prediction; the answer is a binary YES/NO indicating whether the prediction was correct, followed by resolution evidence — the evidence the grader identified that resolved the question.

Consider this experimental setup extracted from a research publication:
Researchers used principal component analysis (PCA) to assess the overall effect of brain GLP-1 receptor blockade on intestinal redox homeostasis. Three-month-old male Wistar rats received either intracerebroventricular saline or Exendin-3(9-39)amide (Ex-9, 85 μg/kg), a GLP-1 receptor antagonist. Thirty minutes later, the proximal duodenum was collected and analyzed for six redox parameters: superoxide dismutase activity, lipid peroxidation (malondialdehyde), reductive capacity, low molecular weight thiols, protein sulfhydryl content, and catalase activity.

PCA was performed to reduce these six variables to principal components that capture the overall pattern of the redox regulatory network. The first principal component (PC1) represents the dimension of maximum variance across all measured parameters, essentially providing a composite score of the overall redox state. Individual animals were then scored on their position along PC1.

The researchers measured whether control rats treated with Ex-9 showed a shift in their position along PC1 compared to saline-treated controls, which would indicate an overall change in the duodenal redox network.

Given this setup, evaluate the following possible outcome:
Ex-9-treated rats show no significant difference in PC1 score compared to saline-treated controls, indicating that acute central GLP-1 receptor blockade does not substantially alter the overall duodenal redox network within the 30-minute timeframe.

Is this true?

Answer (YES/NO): NO